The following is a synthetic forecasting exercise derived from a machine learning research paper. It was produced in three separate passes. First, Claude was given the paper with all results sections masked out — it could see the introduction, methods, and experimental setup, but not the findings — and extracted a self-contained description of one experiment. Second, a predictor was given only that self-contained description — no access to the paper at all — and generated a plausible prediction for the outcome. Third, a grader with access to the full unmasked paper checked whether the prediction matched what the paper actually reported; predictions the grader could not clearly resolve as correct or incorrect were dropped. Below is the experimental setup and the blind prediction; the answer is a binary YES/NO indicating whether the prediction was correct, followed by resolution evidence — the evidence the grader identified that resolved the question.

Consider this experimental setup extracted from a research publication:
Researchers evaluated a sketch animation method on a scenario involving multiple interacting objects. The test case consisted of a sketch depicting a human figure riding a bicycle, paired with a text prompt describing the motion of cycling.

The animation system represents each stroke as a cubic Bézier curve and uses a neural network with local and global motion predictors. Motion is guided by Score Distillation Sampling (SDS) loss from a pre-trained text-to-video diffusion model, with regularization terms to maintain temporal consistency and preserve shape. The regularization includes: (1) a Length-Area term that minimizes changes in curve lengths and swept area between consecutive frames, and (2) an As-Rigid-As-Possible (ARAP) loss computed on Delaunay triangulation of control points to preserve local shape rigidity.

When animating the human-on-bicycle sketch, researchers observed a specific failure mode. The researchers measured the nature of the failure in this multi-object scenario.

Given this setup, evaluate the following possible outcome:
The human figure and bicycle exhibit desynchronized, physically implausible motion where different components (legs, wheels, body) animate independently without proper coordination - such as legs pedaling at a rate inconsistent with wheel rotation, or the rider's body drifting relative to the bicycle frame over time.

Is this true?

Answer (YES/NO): NO